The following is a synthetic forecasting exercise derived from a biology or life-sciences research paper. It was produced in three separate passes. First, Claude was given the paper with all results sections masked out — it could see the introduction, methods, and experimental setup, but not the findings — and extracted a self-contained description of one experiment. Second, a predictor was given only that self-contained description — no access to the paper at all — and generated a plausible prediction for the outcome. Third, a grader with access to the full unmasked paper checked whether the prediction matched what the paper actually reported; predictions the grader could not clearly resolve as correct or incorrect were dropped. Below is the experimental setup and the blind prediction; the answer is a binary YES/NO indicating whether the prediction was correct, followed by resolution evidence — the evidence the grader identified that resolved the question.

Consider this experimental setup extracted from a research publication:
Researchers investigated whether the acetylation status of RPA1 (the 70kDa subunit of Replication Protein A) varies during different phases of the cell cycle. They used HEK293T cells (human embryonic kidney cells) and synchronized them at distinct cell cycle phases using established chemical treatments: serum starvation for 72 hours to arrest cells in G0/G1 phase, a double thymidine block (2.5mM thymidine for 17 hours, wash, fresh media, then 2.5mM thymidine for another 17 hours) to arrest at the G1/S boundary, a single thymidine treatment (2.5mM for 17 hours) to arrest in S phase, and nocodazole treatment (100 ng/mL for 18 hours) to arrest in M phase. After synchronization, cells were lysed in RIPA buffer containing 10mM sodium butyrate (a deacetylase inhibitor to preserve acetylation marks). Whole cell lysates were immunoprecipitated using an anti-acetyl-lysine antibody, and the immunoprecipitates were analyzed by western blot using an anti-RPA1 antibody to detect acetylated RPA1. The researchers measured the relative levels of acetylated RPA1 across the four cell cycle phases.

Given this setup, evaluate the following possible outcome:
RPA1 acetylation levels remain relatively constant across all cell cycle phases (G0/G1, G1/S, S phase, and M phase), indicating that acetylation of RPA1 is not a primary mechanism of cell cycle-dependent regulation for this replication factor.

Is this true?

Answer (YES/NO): NO